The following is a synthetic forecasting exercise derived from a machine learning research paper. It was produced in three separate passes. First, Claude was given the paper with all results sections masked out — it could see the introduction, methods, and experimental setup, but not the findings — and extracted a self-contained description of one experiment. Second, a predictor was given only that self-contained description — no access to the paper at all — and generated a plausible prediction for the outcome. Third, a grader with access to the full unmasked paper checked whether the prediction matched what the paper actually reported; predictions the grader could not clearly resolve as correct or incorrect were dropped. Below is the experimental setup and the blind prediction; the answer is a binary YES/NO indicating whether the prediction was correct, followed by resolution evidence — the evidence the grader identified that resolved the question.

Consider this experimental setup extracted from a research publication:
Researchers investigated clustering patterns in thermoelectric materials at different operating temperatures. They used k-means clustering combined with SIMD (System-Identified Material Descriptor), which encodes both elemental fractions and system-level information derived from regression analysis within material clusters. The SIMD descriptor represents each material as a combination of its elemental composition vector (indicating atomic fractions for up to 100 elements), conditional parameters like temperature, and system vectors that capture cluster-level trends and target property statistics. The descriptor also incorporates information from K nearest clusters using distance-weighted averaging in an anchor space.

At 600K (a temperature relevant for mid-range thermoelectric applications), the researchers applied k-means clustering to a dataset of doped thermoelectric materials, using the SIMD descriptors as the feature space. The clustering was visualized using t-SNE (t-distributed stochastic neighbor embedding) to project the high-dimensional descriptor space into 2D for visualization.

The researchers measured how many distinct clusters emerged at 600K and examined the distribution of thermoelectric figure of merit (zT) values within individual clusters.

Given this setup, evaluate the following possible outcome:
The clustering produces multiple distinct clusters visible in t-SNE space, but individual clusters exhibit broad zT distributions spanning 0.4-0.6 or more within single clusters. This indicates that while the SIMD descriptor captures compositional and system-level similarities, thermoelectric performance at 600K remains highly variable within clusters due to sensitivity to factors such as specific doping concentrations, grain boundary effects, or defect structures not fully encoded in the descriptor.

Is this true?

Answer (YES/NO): YES